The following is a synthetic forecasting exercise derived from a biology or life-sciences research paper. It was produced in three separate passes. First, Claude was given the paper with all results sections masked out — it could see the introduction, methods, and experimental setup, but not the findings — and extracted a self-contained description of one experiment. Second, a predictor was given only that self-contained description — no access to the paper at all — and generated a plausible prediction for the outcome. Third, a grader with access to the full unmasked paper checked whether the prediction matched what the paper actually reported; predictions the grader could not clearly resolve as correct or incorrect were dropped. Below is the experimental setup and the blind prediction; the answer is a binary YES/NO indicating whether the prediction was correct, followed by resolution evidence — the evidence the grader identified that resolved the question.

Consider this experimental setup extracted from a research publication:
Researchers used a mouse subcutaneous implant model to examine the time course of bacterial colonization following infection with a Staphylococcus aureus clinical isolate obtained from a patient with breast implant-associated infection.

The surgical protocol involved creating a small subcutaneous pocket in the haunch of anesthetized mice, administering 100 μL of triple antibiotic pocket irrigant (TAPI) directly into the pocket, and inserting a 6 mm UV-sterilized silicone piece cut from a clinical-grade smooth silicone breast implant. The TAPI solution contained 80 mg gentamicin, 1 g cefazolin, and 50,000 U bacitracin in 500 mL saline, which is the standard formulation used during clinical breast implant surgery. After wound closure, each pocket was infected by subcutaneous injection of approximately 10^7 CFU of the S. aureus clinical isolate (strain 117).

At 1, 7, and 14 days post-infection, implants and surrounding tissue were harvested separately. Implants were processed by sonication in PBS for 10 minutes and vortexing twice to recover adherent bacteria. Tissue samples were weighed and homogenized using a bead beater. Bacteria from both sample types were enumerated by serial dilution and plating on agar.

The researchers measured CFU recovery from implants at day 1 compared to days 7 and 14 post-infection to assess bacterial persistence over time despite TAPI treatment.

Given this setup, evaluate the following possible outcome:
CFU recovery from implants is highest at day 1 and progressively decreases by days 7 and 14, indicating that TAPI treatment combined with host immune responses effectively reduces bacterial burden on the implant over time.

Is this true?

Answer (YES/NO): NO